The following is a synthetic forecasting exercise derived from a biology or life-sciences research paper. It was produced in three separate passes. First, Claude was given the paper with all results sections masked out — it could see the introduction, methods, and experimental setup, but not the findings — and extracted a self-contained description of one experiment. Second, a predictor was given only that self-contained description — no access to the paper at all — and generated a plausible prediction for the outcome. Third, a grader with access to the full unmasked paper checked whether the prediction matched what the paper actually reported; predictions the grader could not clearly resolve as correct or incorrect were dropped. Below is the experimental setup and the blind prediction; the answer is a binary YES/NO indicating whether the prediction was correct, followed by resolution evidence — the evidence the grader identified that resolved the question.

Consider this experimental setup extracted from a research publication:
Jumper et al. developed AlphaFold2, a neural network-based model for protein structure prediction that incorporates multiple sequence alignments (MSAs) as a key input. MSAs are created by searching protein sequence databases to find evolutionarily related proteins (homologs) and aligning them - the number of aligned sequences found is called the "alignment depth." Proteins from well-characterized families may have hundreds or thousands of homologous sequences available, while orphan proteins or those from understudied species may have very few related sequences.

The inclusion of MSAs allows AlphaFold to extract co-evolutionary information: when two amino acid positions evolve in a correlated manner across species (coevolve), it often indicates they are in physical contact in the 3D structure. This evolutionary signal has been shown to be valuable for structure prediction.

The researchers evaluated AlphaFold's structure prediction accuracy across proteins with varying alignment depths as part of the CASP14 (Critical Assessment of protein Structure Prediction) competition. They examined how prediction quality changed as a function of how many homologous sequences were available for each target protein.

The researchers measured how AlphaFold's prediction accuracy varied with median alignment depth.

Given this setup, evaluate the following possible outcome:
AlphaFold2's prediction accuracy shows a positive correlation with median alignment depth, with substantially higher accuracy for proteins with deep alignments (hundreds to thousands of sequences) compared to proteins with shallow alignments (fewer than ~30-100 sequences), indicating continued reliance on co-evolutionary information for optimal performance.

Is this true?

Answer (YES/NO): YES